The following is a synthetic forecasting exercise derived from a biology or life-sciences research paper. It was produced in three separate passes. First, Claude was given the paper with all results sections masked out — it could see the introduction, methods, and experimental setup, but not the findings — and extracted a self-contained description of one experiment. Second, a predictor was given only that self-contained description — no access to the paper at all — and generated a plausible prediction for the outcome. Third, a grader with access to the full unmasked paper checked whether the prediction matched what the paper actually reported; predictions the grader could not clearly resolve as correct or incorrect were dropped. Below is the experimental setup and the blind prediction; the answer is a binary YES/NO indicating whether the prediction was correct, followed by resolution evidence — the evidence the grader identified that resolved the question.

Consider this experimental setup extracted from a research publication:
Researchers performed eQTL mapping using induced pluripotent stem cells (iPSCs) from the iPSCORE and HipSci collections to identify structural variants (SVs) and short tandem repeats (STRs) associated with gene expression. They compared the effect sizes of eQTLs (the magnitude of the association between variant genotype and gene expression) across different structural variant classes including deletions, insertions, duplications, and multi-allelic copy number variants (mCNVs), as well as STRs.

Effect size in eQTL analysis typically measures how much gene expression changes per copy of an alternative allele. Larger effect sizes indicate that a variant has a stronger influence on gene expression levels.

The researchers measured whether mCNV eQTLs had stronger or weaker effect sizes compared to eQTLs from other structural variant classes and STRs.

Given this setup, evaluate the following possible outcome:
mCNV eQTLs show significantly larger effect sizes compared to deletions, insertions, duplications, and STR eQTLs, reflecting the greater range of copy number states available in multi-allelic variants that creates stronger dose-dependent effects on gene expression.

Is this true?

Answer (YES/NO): YES